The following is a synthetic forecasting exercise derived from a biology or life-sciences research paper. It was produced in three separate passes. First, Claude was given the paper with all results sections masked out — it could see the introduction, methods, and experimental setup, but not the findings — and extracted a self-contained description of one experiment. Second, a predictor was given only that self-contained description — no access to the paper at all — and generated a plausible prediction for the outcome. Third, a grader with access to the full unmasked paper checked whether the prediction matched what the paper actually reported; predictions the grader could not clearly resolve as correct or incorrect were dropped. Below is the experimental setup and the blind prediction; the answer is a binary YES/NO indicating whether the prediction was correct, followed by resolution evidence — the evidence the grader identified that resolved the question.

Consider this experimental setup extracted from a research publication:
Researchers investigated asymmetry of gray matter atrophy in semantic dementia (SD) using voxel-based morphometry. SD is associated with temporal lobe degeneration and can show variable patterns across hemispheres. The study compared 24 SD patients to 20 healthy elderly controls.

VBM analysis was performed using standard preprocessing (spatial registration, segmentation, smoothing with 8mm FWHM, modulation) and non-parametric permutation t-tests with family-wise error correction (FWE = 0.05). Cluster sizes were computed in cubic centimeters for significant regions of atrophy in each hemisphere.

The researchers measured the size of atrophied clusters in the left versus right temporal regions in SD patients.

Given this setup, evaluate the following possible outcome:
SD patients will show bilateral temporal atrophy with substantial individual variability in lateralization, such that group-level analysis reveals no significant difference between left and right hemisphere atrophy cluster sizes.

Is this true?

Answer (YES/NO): NO